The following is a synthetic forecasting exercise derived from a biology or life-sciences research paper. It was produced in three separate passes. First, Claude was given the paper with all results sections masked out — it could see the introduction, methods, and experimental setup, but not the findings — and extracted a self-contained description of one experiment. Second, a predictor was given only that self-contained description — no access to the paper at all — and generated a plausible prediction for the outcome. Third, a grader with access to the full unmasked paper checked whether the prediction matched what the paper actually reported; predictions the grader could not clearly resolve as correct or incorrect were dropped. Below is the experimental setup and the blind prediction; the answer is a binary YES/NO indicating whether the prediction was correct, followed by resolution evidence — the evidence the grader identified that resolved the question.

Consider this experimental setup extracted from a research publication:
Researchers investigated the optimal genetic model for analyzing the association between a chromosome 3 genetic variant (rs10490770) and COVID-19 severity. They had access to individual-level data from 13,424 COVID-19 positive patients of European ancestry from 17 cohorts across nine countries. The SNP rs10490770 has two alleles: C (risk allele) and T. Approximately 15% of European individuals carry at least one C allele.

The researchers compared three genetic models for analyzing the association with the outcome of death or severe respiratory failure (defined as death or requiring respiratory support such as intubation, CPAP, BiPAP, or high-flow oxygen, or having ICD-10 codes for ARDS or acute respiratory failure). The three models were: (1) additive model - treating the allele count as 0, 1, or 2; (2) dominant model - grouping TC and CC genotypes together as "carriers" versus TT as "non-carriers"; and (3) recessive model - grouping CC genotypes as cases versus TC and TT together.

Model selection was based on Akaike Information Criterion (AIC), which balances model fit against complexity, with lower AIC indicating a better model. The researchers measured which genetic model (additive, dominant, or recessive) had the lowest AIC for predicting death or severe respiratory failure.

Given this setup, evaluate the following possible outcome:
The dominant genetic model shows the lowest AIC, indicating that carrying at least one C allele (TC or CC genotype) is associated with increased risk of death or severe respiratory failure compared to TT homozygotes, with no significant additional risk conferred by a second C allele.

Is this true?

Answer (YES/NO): YES